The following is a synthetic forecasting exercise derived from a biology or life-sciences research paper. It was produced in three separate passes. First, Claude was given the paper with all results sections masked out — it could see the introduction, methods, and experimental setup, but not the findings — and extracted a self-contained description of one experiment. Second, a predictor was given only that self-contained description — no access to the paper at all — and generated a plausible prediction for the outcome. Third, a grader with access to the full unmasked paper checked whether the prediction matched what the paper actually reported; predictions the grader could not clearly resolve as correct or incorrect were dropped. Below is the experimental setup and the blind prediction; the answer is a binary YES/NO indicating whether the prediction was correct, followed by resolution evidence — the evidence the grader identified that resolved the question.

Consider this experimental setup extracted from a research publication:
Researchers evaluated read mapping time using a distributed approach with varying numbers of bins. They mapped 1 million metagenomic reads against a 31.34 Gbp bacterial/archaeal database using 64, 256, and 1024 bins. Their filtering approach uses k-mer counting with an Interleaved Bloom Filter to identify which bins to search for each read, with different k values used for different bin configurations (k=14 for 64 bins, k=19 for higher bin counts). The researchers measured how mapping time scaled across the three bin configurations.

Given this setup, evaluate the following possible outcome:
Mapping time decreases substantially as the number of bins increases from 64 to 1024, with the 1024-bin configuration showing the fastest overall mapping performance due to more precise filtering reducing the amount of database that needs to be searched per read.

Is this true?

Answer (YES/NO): NO